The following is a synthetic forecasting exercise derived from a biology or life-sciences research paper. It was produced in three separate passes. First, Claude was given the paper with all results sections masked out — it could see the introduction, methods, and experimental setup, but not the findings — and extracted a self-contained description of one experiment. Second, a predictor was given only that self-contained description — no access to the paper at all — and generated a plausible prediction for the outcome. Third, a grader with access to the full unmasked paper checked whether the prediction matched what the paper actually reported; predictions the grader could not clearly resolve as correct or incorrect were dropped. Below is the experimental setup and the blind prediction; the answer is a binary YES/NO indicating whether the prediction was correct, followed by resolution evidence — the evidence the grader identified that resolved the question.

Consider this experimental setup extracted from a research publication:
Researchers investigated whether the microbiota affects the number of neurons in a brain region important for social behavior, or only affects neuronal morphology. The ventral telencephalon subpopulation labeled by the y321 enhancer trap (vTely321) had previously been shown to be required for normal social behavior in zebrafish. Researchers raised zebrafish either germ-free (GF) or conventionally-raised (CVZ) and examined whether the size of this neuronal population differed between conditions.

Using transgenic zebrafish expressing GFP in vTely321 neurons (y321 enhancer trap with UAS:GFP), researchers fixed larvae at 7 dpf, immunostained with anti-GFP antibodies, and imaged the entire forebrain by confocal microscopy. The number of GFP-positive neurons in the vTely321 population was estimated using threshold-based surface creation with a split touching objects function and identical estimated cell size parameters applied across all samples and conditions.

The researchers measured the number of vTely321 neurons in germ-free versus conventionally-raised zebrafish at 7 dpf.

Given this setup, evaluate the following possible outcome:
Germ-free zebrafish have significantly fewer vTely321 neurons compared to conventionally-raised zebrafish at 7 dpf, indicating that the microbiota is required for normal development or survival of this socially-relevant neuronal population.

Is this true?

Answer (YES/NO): NO